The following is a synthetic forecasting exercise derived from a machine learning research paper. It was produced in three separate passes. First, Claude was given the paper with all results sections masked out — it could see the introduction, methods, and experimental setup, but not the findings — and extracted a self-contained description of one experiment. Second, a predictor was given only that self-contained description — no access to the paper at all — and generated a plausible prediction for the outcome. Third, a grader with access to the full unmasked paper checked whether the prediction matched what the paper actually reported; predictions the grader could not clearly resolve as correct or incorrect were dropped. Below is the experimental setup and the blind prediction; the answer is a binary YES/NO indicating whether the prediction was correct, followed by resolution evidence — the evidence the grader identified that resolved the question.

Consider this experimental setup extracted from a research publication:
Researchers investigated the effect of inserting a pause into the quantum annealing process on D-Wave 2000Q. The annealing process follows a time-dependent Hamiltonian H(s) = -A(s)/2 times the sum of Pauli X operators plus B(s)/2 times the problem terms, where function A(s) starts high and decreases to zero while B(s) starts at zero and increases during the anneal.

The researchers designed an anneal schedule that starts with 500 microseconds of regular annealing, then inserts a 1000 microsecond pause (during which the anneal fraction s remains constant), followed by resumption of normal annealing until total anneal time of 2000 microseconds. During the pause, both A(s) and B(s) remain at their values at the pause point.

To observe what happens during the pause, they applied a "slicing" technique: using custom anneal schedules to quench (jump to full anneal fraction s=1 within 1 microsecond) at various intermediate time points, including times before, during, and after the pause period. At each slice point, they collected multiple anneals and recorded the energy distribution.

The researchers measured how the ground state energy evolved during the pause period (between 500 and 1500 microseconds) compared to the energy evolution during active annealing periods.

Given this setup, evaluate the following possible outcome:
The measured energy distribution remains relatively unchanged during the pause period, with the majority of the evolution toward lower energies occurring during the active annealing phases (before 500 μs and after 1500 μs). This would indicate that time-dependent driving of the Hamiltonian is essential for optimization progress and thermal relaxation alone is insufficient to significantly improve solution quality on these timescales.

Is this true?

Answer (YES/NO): NO